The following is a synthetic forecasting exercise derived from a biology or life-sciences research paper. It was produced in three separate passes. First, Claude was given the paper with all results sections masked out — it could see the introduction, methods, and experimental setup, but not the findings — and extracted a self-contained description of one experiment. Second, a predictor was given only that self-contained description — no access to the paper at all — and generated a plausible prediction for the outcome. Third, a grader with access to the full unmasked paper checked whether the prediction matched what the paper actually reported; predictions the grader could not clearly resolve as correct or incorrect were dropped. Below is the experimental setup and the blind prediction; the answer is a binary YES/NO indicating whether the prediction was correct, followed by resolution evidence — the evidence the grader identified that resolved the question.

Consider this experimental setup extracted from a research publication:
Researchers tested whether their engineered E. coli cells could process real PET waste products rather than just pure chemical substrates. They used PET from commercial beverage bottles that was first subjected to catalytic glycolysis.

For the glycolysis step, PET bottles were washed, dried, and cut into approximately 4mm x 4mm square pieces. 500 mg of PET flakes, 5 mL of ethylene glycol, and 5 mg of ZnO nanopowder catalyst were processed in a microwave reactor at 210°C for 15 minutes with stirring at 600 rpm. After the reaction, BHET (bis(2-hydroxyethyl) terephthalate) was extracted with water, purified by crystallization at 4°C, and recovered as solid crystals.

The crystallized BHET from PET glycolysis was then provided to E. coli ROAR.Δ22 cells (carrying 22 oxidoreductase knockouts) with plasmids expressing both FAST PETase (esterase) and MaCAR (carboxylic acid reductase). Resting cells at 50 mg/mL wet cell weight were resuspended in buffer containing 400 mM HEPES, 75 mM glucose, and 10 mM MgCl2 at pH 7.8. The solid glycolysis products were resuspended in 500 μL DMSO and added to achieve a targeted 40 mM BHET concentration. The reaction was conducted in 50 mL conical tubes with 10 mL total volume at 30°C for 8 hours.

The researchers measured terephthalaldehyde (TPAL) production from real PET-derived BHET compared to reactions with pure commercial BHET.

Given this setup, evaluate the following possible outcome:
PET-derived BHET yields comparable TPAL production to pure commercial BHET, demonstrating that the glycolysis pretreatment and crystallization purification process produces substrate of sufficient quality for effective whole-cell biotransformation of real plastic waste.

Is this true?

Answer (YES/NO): YES